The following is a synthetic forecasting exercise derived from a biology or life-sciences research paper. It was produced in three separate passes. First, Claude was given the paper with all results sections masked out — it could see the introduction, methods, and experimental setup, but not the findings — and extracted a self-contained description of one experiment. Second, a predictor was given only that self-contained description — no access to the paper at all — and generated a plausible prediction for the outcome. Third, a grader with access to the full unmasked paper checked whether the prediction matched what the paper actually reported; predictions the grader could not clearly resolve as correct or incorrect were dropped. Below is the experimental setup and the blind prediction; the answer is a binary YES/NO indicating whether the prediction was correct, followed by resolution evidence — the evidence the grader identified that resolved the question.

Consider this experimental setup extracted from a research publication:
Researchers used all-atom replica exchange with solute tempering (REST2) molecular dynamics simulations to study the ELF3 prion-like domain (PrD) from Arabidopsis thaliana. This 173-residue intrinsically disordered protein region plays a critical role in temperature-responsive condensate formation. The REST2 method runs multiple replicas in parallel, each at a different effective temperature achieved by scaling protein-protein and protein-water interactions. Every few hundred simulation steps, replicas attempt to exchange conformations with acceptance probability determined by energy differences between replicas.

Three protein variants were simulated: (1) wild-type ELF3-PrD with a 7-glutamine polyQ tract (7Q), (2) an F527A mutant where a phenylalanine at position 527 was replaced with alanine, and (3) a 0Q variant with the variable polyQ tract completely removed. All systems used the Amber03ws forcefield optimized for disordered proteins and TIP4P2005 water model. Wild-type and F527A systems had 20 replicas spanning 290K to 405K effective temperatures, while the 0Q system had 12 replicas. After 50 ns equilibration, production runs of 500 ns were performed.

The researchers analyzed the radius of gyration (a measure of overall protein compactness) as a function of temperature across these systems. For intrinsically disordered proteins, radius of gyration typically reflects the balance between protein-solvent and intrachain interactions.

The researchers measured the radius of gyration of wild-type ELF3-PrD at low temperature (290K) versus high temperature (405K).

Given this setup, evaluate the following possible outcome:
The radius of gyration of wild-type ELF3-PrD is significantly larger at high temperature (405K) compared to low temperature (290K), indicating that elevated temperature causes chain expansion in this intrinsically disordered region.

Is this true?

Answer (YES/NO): YES